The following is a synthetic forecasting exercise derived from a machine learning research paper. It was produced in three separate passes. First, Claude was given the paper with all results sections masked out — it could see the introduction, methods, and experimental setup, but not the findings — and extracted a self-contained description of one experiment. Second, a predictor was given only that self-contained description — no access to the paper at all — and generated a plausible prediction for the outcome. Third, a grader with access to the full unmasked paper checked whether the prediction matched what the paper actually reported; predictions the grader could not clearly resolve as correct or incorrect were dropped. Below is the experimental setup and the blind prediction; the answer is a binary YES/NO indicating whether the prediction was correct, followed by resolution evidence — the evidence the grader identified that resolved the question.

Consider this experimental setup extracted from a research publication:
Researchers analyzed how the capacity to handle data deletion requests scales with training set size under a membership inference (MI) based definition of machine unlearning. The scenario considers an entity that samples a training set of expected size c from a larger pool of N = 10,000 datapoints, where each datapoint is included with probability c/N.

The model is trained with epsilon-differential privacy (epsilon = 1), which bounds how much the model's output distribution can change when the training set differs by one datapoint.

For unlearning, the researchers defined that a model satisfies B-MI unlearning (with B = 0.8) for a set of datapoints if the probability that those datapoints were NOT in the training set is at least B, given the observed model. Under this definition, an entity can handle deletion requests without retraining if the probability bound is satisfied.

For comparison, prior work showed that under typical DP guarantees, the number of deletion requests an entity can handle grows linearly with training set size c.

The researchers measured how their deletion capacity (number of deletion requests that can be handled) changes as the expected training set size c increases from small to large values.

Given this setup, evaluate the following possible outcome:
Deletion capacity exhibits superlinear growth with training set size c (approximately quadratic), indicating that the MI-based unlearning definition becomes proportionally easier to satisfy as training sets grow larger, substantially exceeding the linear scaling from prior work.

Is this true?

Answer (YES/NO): NO